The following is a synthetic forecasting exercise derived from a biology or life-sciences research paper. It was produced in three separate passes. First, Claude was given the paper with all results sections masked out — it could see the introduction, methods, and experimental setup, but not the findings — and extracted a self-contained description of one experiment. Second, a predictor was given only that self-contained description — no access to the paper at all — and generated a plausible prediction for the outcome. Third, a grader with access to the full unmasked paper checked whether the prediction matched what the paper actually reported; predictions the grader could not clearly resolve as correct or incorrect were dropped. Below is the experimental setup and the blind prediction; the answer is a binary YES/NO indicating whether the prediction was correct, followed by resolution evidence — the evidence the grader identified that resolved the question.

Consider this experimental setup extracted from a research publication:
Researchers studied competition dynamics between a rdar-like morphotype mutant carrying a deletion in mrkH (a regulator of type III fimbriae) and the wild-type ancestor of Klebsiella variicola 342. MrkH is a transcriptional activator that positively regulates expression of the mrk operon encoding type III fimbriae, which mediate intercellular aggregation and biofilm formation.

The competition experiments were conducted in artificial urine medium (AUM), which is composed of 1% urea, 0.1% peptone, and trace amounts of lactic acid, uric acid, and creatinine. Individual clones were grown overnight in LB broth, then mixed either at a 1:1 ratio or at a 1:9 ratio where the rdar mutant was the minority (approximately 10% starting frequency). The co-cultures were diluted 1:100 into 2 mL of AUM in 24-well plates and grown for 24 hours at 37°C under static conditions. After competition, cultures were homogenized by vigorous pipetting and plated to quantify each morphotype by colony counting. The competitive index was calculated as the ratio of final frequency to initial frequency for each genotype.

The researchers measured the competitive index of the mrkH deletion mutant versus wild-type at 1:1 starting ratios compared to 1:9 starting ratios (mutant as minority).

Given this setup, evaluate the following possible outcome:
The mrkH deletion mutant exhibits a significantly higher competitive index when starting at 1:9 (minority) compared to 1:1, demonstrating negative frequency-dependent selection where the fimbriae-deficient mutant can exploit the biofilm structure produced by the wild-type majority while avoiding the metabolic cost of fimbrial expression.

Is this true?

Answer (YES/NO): YES